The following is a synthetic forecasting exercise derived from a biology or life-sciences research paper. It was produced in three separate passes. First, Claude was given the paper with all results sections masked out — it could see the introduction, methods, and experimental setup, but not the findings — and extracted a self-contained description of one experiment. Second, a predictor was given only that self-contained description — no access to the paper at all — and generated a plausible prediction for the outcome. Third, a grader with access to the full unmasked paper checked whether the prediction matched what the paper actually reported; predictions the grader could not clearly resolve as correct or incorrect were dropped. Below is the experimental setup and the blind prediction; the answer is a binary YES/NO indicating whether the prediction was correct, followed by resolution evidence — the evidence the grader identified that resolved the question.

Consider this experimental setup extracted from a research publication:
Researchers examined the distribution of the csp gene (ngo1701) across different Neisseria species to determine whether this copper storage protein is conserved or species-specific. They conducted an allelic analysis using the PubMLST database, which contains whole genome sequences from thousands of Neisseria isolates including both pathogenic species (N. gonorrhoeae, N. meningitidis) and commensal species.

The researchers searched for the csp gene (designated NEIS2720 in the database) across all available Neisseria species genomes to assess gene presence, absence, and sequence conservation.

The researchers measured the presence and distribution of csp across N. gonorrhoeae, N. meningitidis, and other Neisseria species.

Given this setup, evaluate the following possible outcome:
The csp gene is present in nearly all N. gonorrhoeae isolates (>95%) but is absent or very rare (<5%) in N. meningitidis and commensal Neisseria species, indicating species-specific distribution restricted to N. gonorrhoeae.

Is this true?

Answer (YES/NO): NO